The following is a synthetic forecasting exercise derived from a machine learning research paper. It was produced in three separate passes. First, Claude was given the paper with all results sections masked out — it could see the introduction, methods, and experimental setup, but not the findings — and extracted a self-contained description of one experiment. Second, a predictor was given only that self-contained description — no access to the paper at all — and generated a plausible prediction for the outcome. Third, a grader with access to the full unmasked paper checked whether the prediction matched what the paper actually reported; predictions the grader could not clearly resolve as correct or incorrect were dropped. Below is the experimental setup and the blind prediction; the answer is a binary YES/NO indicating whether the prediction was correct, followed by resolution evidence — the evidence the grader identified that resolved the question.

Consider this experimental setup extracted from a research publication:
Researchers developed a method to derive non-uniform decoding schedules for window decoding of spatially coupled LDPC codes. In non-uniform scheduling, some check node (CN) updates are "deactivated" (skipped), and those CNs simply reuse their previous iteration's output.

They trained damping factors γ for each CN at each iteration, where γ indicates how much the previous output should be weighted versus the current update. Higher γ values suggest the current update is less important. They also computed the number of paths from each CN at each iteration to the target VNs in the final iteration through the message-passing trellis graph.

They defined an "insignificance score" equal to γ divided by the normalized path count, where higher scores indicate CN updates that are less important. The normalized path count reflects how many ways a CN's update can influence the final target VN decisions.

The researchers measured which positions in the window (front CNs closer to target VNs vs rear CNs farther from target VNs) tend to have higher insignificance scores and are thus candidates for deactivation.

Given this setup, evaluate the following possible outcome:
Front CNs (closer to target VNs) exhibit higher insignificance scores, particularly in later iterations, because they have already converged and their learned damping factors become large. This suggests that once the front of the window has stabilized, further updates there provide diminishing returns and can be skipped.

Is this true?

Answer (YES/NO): NO